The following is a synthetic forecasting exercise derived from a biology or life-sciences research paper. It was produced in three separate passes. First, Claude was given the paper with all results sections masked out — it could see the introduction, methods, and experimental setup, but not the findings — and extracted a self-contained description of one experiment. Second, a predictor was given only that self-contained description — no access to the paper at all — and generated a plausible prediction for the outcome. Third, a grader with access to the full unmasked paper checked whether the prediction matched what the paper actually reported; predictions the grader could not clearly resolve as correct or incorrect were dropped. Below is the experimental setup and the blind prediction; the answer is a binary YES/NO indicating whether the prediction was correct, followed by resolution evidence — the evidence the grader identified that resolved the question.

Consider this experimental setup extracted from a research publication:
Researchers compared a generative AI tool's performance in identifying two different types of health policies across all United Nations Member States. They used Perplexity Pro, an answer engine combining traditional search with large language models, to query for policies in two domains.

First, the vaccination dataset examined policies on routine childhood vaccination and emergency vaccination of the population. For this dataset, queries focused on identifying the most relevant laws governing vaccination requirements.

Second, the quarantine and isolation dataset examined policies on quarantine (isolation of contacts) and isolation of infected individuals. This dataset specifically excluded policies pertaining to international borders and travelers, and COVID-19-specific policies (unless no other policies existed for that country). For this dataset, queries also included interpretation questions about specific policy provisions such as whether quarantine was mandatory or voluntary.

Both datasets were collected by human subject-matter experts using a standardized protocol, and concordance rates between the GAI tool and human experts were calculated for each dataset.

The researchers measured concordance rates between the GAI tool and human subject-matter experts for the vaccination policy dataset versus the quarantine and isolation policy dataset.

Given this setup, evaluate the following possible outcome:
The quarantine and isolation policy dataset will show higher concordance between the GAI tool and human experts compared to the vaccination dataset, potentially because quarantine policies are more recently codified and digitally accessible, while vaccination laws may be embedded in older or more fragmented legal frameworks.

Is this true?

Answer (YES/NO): NO